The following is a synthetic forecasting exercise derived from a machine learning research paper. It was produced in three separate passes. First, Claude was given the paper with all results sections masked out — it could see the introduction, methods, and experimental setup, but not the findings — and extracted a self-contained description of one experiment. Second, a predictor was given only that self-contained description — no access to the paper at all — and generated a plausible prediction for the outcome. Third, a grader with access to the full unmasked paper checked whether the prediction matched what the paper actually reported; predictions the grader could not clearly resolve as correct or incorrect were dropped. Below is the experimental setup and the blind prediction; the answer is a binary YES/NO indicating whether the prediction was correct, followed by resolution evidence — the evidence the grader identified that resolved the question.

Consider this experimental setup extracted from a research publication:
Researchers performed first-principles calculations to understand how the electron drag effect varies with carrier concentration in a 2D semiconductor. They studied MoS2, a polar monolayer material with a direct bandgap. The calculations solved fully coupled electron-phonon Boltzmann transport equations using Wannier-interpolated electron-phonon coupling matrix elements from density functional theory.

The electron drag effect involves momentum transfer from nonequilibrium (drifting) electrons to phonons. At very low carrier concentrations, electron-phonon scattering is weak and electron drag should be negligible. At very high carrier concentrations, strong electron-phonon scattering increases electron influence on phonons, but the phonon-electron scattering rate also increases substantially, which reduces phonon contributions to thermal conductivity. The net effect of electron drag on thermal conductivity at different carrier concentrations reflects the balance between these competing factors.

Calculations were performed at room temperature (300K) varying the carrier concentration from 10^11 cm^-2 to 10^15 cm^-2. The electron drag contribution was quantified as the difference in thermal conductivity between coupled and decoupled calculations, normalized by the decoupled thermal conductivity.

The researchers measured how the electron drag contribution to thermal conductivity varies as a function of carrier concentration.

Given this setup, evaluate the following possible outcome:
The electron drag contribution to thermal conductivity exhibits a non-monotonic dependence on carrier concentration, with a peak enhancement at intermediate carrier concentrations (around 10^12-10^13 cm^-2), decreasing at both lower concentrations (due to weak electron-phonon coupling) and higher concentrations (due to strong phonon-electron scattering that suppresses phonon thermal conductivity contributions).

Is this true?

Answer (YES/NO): NO